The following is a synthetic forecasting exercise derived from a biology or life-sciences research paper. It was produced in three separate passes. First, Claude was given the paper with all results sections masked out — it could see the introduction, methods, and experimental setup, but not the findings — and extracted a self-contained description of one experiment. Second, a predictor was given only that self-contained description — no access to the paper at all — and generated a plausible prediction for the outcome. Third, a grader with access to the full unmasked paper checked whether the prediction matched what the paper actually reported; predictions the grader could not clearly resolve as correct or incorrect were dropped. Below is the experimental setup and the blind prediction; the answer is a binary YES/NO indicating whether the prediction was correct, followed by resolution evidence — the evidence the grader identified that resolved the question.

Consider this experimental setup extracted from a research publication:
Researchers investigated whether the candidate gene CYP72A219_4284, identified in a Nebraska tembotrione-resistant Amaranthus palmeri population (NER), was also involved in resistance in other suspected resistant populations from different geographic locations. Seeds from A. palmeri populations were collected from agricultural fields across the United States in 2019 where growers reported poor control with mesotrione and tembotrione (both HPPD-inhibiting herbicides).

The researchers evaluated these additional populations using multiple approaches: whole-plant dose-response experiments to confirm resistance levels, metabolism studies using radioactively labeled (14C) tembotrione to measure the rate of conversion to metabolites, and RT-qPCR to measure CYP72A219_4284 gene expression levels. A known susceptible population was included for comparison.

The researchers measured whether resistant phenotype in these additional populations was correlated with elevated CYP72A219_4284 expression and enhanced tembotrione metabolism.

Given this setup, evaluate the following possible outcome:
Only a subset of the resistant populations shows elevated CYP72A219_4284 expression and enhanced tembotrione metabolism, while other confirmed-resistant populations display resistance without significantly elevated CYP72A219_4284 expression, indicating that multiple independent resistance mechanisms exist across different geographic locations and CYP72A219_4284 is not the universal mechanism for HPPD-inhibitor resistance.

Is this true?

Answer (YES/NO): NO